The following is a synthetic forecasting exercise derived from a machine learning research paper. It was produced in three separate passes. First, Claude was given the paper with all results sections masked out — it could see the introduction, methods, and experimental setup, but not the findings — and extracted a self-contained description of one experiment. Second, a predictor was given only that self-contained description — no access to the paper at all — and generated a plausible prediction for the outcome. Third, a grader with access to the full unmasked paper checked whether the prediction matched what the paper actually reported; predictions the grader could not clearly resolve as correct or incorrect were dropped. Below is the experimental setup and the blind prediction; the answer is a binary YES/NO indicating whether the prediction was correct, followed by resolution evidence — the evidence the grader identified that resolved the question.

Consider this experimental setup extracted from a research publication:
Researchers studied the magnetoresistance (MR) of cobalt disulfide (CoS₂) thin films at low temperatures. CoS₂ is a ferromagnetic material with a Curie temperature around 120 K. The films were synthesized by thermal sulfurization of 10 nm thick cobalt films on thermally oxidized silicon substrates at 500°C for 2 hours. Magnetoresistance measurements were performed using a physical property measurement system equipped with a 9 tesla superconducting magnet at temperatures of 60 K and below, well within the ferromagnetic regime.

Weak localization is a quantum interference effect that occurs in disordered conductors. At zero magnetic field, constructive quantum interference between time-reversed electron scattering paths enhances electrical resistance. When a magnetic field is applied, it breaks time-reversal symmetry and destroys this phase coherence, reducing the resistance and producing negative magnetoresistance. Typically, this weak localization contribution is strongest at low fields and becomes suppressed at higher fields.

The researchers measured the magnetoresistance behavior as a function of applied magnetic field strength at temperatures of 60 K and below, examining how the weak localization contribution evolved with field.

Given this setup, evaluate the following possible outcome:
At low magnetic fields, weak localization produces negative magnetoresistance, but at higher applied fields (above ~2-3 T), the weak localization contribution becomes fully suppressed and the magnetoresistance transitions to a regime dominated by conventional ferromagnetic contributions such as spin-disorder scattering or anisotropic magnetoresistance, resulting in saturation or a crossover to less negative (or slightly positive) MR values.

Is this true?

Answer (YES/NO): NO